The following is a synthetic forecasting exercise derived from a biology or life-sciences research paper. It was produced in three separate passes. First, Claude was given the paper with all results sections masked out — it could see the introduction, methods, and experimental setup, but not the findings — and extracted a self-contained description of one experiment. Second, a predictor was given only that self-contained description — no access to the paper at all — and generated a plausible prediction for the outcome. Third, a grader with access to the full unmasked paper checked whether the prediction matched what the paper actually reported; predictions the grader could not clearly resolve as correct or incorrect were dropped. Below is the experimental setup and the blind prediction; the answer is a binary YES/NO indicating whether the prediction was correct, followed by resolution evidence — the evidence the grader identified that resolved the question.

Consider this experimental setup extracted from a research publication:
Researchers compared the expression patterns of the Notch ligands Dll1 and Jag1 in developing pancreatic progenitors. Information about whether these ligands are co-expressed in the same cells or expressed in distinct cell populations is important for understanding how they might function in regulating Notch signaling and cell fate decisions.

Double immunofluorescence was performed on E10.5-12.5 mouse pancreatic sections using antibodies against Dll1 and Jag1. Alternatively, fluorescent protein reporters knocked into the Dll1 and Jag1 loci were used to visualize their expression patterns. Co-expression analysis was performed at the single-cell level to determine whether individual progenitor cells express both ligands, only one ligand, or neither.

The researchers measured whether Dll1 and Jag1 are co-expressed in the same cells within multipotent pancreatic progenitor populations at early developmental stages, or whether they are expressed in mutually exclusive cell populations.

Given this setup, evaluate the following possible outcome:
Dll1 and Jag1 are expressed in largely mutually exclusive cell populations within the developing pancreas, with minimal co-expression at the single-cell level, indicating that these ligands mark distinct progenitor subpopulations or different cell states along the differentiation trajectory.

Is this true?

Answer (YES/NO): NO